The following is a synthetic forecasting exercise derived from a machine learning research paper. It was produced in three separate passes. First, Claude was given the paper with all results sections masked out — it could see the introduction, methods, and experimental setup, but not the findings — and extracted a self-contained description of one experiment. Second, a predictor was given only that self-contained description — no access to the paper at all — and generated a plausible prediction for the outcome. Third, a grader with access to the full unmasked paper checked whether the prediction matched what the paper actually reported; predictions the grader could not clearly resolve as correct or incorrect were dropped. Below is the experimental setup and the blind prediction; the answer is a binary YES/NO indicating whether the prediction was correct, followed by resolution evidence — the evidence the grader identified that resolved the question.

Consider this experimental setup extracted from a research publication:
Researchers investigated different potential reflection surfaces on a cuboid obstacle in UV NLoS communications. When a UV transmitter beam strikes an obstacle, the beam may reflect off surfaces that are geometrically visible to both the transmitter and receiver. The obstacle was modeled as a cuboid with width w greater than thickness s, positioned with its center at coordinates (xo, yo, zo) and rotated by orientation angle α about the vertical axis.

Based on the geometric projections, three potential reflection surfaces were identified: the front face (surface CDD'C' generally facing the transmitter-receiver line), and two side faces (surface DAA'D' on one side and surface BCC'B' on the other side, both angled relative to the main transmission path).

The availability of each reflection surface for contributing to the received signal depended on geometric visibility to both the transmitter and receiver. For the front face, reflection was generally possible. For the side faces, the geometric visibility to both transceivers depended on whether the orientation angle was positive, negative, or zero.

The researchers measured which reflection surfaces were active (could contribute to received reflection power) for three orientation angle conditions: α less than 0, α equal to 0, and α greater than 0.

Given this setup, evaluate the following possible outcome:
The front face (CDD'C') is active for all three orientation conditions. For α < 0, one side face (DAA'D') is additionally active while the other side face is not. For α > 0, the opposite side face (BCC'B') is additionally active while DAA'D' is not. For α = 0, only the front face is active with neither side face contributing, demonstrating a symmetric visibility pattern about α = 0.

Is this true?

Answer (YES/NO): YES